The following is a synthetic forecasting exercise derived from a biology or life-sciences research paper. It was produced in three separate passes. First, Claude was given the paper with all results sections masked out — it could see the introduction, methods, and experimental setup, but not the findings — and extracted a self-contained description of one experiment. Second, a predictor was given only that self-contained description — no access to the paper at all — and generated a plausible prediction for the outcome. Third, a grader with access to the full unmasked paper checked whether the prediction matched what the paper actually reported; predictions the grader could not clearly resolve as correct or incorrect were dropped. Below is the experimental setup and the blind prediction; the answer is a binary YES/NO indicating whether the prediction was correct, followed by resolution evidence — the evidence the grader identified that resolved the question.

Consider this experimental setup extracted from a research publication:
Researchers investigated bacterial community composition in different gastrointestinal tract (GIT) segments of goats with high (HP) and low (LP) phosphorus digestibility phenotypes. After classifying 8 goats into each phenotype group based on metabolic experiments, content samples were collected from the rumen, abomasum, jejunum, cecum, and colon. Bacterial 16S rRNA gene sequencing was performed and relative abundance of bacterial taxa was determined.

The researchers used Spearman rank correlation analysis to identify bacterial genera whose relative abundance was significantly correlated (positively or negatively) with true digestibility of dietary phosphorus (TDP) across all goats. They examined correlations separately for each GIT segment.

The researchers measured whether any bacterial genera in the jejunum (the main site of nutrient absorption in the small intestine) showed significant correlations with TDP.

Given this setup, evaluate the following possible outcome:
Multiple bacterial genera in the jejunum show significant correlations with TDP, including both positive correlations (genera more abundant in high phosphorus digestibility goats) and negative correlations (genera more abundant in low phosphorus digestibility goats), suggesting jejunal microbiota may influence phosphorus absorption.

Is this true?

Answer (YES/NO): YES